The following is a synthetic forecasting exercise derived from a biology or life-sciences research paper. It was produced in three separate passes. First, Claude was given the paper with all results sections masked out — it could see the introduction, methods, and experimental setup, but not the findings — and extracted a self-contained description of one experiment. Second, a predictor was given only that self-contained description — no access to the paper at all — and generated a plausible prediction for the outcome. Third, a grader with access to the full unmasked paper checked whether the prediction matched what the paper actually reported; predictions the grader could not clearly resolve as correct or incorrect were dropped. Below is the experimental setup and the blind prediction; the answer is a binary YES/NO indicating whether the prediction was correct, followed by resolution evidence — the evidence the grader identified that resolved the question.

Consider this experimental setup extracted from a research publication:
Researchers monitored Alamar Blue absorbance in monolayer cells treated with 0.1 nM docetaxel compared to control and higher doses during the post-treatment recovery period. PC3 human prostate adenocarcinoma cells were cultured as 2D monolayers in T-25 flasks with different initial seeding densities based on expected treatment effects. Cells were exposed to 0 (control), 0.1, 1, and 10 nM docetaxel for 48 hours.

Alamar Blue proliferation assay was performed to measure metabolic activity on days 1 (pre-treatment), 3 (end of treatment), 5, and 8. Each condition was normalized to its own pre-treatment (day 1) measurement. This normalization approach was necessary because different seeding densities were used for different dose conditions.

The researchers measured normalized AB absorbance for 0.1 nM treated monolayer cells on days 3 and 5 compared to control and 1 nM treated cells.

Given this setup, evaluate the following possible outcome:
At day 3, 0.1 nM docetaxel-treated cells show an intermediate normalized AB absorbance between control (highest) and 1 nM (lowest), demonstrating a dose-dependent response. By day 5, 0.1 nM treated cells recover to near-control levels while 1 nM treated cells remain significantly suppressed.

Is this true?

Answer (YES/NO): NO